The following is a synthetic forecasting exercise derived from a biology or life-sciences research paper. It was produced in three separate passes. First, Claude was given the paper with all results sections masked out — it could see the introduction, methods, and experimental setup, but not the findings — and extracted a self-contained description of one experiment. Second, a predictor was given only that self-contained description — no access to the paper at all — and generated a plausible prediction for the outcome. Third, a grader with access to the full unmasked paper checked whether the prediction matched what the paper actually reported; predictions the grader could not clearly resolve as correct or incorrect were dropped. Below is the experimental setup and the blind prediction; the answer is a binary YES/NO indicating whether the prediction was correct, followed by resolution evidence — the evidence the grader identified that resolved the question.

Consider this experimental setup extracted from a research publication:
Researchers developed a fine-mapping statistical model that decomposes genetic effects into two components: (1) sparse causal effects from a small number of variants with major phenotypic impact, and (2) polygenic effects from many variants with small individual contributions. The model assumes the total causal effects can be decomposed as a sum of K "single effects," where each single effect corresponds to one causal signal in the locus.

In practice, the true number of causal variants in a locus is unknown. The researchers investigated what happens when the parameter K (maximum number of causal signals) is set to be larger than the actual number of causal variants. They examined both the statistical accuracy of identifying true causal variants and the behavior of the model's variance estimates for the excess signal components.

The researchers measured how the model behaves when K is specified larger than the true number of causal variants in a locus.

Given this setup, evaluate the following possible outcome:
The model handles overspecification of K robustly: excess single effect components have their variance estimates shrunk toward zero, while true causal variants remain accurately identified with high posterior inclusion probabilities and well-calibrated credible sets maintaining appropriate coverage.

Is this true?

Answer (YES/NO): YES